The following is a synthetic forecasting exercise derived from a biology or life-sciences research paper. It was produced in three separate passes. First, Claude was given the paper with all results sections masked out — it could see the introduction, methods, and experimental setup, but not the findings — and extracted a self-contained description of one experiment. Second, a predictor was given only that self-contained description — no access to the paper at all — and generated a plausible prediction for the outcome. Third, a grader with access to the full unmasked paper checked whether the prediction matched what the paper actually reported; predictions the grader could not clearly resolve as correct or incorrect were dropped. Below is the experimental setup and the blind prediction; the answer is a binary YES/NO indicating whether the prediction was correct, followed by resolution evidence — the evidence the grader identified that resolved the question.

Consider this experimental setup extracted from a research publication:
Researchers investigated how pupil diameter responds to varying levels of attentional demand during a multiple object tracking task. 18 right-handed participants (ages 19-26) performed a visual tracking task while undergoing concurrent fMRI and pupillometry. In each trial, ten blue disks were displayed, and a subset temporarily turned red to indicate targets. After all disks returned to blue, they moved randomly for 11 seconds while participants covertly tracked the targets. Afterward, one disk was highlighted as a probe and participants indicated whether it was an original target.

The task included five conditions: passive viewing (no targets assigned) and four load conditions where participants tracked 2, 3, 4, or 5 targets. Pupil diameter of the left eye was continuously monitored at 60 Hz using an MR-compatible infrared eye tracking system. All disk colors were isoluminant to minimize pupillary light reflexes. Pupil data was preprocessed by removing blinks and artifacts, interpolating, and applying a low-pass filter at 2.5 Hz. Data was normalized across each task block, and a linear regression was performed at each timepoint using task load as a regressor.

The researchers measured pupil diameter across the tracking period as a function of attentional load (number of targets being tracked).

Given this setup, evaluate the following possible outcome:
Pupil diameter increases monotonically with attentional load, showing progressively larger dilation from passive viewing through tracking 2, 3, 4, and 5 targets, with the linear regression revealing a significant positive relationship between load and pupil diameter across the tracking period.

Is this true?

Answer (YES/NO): YES